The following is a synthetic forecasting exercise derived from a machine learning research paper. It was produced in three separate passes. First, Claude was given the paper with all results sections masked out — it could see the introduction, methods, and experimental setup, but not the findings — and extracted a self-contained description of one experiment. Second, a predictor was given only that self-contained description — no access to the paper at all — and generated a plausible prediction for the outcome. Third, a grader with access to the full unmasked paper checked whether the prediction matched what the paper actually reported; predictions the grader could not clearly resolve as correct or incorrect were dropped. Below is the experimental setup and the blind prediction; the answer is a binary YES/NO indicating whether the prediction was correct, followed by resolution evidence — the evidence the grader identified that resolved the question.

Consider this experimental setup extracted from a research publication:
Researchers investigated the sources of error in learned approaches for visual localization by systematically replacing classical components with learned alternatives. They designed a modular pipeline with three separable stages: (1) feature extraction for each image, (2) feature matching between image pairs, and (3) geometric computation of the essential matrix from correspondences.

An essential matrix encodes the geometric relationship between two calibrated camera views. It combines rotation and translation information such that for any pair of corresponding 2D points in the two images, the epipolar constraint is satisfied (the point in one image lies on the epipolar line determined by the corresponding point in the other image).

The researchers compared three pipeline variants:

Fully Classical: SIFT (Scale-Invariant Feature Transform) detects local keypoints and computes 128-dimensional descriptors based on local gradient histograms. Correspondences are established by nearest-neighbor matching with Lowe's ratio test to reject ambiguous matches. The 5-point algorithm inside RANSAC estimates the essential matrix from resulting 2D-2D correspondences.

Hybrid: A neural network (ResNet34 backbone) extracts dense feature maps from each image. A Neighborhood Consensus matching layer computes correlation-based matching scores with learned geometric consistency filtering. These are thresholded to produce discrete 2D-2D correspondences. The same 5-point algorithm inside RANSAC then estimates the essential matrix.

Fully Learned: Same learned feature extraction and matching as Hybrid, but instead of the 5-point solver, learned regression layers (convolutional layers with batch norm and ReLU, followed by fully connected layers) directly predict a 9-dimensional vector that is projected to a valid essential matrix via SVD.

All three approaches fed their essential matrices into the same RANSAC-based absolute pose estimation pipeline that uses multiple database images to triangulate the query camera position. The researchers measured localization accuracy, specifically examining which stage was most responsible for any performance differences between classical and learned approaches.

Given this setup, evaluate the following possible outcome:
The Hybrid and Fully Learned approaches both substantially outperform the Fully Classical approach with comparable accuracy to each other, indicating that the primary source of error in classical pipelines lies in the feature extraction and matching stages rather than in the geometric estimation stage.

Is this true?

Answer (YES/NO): NO